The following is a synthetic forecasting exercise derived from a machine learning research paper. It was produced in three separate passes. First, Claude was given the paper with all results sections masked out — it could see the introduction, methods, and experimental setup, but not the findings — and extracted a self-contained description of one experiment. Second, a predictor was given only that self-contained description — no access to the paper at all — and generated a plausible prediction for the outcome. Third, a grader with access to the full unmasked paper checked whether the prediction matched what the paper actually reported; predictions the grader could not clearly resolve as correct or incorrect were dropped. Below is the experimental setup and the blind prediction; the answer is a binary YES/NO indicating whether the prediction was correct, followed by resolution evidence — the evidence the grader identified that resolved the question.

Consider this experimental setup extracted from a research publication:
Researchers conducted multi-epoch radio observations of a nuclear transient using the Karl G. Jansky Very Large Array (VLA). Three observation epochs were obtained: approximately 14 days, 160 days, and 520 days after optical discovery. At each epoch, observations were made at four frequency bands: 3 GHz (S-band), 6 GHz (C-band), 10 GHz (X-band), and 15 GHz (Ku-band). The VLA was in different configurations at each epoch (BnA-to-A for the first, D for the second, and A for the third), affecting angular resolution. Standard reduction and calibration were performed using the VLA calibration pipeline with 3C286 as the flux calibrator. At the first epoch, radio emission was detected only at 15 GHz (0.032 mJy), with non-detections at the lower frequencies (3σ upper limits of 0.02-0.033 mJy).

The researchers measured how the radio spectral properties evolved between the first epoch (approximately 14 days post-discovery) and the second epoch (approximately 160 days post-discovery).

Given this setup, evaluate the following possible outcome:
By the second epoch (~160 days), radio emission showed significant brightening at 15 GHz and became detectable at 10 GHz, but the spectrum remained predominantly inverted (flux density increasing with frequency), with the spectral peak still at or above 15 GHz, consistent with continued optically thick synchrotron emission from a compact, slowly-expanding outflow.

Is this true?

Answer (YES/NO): NO